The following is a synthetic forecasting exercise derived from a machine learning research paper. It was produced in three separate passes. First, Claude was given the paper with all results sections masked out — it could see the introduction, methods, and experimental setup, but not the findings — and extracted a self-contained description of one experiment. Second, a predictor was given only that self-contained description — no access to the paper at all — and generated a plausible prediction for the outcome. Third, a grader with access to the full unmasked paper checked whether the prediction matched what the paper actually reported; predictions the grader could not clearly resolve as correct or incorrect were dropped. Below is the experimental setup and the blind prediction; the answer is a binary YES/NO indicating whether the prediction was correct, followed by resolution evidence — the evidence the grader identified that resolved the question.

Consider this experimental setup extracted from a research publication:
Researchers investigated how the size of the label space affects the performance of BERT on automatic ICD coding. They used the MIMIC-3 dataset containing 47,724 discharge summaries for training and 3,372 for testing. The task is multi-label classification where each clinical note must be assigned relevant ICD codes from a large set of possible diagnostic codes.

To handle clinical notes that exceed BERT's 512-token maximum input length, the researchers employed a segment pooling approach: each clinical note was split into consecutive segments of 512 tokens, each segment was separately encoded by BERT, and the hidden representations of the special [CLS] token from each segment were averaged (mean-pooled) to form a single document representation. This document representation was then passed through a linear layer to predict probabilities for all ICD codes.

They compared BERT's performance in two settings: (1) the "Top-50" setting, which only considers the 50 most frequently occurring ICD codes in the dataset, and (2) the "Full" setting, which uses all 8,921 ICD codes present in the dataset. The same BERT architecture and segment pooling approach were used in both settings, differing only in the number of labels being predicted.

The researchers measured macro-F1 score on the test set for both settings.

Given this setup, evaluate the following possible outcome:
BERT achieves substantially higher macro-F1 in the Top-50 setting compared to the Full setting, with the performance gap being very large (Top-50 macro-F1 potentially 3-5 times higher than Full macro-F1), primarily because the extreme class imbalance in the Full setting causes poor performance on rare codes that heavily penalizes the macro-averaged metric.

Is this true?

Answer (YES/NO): NO